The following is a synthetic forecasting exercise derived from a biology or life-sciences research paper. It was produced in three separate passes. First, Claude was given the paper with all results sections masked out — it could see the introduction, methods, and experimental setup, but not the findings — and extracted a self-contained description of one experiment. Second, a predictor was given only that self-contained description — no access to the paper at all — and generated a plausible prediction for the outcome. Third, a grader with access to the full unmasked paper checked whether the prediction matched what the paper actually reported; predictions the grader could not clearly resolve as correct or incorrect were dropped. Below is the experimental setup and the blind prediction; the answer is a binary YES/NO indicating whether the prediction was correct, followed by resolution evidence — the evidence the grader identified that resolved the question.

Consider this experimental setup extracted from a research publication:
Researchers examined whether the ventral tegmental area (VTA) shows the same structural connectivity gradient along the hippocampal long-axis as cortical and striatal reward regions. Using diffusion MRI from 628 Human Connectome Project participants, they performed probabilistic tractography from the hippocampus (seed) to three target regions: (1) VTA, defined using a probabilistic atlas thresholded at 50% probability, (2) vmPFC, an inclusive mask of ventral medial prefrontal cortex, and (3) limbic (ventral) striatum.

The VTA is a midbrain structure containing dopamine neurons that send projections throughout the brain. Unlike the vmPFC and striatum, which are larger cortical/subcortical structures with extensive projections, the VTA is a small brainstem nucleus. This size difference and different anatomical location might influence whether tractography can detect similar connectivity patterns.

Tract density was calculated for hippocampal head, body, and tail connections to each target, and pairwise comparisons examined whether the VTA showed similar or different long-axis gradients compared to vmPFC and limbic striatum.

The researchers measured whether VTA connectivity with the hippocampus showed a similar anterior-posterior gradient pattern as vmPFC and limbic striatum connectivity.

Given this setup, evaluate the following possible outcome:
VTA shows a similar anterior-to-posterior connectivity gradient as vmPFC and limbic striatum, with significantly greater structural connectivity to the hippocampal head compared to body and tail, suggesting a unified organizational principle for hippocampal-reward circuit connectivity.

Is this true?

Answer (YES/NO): NO